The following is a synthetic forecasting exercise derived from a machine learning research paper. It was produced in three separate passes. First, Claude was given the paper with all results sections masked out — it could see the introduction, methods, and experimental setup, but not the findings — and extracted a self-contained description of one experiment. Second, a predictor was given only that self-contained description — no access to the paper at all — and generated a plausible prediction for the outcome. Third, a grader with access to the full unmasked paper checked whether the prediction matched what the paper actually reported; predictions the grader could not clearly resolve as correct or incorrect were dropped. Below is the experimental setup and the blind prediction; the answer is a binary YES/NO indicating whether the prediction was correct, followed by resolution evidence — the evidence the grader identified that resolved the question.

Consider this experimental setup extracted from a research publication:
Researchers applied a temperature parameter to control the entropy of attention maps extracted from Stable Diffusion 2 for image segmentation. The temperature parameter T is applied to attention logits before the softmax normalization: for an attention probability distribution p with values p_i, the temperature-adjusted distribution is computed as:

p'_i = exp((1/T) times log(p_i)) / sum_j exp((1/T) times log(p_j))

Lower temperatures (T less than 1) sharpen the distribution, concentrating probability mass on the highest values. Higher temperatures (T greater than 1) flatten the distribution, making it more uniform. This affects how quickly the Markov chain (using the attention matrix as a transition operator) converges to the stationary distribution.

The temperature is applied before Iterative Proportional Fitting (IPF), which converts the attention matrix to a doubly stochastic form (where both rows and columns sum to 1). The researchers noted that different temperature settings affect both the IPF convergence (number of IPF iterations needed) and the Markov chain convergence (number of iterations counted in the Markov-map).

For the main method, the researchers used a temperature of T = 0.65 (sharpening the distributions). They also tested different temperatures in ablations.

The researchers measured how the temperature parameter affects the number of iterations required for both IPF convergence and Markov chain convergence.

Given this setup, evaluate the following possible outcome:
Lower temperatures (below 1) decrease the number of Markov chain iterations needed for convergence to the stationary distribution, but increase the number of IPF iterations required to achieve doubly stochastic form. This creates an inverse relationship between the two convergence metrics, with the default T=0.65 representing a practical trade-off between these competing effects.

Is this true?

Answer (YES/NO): NO